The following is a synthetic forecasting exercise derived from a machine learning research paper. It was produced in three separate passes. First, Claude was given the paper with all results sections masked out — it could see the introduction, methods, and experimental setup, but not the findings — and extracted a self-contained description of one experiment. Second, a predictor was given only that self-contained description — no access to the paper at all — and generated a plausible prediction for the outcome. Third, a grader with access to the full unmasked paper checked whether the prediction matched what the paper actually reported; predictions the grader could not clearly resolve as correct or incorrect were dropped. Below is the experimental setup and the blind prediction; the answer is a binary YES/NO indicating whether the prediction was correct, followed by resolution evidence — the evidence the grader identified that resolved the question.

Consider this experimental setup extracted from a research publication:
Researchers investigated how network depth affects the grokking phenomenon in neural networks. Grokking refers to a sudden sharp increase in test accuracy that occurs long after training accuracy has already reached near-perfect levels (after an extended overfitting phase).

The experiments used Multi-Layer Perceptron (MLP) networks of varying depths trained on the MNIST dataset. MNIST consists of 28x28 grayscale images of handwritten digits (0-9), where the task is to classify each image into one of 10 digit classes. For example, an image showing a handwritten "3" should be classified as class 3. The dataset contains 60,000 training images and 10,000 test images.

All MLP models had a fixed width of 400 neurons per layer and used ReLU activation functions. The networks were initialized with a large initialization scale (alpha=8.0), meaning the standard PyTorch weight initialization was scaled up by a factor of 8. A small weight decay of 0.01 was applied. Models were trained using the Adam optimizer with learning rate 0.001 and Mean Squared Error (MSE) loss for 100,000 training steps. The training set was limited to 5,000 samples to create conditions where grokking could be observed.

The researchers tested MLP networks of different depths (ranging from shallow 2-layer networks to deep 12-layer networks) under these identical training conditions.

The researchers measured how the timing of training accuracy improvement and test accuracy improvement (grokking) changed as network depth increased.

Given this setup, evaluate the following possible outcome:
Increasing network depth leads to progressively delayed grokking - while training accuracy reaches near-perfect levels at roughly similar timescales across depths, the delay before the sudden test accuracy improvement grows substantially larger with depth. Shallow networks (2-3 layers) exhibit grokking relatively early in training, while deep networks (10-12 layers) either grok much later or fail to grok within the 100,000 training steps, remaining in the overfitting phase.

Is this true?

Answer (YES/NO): NO